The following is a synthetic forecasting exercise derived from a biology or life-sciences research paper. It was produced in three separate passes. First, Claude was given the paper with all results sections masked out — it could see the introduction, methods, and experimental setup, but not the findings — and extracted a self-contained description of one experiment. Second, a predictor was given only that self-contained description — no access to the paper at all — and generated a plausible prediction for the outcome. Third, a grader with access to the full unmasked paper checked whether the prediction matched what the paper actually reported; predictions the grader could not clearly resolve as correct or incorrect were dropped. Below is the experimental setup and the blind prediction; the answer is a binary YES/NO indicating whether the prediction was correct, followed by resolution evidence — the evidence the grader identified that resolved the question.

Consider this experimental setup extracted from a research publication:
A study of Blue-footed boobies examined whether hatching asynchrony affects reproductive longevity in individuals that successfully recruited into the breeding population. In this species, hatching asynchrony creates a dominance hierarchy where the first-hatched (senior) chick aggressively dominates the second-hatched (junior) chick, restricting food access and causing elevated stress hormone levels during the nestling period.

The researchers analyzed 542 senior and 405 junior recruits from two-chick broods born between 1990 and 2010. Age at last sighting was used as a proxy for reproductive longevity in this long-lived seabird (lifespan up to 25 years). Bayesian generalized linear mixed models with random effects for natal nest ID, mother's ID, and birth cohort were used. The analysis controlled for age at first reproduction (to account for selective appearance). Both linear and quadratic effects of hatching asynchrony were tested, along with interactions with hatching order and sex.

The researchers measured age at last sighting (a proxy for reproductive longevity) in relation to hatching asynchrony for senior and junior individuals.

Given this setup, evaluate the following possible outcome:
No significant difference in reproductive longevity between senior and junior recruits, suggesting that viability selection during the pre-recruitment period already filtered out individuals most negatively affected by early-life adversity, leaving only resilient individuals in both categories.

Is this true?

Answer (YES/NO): YES